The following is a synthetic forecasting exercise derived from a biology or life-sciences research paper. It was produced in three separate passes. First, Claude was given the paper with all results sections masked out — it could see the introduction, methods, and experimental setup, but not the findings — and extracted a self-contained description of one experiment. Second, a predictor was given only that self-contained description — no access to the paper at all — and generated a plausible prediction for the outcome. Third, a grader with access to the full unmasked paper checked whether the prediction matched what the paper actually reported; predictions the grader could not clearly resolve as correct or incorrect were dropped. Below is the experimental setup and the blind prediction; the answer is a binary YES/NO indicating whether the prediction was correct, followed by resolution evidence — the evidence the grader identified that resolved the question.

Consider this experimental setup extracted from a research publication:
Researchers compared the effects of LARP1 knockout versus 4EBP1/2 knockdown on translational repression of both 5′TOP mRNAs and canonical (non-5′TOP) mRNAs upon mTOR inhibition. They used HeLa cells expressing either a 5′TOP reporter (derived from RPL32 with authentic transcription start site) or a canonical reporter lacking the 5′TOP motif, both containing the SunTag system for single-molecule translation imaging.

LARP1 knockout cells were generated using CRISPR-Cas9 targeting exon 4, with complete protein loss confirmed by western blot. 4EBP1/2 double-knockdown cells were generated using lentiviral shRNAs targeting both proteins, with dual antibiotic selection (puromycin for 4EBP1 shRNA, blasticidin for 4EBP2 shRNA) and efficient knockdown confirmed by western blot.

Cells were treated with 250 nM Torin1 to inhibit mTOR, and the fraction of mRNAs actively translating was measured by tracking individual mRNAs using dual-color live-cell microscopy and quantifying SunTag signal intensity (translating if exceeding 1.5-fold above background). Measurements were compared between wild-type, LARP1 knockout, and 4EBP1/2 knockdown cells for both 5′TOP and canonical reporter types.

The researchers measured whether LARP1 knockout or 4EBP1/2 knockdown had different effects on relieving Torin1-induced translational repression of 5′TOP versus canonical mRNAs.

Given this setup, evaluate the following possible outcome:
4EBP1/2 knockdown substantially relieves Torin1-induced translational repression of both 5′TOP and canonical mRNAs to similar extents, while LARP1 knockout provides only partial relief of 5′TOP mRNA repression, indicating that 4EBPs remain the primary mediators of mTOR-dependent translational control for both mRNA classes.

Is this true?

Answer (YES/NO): NO